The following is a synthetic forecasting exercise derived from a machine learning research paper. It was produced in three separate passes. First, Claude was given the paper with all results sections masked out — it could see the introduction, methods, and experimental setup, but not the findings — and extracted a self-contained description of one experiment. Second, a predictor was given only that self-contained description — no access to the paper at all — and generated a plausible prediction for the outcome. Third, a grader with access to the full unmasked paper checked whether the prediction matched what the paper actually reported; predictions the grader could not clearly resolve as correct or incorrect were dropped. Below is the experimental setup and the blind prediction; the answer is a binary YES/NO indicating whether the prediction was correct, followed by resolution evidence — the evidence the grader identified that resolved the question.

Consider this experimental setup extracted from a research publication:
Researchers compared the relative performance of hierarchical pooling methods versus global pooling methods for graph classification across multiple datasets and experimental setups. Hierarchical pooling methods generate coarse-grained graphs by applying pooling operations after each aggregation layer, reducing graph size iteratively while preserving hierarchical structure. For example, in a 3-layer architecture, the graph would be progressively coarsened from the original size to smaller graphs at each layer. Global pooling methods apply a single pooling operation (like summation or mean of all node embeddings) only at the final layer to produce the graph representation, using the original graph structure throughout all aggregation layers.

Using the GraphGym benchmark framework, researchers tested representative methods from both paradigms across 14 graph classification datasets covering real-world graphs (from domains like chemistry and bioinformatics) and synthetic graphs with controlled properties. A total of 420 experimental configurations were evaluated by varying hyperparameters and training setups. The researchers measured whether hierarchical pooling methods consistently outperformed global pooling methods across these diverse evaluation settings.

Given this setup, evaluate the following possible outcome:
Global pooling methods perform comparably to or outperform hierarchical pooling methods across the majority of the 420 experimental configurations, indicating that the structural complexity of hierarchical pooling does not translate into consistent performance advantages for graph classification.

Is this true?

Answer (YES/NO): NO